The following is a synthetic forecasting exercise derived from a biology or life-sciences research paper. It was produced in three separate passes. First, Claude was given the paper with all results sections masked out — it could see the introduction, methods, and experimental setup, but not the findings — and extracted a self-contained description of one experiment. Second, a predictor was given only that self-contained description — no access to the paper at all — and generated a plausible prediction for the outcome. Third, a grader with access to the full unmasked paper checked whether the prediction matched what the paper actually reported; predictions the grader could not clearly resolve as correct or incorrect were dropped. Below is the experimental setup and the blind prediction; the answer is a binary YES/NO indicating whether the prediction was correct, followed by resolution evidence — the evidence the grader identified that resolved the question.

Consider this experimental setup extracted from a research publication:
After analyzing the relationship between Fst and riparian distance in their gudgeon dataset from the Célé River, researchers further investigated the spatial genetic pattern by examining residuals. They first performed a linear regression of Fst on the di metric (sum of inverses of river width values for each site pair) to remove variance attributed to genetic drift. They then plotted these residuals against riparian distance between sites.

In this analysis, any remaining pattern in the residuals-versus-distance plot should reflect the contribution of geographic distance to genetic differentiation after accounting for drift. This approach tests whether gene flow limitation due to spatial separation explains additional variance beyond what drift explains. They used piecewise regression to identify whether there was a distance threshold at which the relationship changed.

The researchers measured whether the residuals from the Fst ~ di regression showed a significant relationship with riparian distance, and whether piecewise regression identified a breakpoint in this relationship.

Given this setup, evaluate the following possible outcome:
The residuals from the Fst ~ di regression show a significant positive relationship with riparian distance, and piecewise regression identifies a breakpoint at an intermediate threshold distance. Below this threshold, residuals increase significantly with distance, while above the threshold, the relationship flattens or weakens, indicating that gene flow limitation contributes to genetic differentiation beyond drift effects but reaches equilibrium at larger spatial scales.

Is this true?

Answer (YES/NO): YES